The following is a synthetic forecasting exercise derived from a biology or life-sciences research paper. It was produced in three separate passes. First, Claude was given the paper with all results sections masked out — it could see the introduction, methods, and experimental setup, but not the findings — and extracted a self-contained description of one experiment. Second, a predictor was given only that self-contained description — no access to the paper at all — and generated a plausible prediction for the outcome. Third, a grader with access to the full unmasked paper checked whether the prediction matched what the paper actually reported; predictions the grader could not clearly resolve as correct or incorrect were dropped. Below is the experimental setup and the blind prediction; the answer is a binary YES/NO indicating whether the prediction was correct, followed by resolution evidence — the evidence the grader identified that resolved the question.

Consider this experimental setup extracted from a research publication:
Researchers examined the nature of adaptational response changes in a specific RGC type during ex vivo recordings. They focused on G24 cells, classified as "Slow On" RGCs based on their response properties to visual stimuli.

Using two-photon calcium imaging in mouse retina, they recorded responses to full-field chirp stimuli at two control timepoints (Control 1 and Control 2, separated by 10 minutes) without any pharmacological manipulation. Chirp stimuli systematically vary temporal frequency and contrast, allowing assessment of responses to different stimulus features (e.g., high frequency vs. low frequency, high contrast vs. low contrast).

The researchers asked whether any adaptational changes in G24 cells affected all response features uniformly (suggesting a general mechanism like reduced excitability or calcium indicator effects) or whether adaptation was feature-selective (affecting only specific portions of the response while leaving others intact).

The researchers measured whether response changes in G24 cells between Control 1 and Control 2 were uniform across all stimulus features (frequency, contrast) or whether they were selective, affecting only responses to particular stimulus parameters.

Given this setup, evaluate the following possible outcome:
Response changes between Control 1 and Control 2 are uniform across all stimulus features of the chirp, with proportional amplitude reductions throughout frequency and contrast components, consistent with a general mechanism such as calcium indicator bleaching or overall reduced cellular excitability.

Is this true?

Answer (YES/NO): NO